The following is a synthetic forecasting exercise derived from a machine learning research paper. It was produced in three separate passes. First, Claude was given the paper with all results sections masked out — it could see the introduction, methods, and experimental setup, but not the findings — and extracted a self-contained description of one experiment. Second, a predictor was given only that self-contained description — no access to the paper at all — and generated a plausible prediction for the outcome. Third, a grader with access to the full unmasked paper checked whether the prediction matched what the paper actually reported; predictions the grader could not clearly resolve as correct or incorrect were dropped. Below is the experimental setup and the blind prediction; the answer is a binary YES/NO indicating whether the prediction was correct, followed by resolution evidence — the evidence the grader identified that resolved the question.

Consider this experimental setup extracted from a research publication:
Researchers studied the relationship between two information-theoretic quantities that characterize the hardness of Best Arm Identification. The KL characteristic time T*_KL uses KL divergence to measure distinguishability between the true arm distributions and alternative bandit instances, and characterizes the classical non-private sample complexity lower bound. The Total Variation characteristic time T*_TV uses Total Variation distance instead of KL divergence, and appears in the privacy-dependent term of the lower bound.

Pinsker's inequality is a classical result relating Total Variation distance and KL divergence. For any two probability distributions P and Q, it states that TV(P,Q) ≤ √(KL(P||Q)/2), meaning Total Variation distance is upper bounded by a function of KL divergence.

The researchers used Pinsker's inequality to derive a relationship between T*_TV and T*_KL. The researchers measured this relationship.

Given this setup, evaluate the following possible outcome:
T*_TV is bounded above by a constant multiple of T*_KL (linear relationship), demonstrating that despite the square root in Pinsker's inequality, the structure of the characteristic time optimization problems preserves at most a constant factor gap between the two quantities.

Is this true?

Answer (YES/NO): NO